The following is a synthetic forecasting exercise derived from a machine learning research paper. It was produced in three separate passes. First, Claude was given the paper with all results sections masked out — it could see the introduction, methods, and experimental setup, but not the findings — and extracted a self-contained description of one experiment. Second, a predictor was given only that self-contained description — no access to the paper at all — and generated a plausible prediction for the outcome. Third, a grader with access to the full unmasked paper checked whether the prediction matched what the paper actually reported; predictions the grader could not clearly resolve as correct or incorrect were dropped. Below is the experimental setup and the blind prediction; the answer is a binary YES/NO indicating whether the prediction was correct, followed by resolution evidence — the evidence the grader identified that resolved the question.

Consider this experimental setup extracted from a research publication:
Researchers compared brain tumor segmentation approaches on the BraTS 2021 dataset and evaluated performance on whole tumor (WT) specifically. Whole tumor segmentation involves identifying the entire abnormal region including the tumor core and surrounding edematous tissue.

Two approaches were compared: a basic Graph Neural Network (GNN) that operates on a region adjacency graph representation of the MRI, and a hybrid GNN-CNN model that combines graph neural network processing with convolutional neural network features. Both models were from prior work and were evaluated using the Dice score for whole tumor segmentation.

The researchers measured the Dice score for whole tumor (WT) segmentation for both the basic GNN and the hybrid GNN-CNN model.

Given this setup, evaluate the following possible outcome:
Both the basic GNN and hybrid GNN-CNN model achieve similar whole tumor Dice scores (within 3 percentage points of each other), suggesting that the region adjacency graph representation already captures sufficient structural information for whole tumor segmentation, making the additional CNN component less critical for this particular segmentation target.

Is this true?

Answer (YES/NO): YES